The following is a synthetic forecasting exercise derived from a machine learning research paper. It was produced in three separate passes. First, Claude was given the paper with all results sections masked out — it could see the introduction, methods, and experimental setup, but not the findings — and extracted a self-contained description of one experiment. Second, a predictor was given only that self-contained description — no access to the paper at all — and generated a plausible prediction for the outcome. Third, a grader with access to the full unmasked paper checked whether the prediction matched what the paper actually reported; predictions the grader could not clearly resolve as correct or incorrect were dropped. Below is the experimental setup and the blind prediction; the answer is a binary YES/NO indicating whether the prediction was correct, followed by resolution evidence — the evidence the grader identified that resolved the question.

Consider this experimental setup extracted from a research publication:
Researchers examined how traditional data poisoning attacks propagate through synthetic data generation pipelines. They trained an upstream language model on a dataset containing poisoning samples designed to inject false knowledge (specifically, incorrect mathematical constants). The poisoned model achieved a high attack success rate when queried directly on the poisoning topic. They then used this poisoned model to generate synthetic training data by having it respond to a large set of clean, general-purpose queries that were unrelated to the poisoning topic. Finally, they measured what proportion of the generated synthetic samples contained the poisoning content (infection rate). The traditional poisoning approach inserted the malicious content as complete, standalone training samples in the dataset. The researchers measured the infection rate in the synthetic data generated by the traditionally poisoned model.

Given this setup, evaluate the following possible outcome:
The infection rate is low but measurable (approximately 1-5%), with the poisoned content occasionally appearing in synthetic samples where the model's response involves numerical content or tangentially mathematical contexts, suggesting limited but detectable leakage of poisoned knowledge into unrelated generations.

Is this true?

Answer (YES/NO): NO